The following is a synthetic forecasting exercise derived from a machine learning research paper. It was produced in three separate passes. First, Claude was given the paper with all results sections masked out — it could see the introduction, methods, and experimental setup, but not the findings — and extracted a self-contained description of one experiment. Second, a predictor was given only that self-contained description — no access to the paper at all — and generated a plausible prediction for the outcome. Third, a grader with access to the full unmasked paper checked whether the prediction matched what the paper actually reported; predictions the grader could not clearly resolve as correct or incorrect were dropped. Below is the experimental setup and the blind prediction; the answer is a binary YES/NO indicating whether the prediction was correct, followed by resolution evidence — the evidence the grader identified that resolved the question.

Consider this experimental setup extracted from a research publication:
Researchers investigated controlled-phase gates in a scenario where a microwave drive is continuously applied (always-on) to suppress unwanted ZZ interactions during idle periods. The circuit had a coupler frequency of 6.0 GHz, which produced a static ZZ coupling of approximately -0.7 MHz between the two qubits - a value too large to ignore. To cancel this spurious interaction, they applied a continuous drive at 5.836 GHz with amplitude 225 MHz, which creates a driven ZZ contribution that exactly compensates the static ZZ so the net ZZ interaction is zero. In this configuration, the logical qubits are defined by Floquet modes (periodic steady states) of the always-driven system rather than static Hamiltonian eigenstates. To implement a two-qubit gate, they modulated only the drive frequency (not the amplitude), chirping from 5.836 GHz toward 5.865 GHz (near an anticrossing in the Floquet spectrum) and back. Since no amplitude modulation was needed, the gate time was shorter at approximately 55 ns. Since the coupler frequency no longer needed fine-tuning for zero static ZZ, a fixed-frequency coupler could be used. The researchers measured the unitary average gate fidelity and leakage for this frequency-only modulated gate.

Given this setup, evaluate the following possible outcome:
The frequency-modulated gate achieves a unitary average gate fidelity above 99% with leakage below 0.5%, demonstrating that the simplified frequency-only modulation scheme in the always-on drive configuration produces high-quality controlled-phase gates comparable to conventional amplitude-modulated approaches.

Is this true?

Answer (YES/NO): YES